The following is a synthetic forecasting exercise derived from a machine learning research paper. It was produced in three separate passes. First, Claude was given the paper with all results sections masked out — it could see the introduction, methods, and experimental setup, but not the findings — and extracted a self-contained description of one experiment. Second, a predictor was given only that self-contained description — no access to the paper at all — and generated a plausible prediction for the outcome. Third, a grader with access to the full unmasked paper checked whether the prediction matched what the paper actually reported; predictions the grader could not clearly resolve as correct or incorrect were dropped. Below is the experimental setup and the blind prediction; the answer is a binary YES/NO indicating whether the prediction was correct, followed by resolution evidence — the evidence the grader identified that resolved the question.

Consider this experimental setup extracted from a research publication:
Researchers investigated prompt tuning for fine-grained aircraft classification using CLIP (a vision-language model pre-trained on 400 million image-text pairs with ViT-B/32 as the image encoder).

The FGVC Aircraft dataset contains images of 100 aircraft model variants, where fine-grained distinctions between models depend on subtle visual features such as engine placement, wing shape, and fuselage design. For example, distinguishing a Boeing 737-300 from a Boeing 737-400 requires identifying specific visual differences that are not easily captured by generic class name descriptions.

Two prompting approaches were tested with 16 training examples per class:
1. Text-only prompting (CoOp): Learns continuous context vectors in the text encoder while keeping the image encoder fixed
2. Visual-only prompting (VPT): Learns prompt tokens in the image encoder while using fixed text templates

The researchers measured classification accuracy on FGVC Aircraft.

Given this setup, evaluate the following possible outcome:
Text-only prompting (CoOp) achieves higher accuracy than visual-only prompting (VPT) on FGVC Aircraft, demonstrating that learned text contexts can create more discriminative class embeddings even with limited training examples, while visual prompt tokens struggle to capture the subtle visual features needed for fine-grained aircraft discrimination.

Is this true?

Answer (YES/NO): NO